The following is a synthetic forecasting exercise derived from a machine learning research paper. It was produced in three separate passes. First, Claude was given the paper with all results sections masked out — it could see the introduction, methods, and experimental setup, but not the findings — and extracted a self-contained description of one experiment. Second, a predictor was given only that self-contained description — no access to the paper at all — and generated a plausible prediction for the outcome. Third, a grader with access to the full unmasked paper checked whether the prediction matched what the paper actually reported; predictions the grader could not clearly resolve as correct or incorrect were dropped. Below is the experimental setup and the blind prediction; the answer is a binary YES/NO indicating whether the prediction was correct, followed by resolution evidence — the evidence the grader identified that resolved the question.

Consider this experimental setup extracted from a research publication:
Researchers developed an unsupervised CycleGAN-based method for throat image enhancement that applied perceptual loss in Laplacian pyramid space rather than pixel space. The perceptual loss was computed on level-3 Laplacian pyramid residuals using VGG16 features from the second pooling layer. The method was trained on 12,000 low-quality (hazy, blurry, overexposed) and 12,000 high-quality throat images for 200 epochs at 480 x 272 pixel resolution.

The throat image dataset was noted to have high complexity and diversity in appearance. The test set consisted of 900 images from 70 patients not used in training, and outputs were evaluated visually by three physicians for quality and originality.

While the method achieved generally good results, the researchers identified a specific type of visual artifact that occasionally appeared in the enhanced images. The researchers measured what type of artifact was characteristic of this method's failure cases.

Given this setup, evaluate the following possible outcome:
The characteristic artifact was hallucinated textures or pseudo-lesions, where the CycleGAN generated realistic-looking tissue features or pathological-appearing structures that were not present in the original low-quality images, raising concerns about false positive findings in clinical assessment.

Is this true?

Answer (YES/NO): NO